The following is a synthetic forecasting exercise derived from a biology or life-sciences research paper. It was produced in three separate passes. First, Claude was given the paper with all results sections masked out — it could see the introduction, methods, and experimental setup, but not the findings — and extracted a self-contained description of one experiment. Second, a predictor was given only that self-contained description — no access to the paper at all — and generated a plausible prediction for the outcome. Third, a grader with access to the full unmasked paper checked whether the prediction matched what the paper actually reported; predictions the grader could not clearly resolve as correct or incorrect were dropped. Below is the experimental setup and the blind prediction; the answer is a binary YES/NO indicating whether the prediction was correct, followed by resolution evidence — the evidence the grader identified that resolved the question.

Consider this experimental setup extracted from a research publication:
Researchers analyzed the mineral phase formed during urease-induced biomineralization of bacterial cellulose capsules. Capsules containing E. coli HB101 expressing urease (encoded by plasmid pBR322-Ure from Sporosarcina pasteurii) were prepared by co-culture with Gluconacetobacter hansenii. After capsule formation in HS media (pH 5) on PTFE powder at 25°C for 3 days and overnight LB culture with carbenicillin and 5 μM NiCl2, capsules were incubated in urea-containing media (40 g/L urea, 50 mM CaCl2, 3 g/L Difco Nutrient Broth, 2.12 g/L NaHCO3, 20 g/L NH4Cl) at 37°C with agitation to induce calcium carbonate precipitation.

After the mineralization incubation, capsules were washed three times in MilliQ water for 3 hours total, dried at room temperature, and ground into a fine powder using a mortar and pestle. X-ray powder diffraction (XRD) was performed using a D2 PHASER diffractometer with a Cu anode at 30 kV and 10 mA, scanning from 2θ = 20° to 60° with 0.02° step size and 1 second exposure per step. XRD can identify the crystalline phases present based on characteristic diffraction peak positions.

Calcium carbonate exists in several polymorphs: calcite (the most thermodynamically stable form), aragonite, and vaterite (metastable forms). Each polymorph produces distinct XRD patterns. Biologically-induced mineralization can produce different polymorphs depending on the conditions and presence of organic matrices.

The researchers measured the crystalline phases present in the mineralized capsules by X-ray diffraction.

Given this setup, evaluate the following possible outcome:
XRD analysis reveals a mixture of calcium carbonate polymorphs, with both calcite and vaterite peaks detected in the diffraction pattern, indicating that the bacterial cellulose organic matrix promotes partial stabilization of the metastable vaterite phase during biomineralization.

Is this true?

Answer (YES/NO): YES